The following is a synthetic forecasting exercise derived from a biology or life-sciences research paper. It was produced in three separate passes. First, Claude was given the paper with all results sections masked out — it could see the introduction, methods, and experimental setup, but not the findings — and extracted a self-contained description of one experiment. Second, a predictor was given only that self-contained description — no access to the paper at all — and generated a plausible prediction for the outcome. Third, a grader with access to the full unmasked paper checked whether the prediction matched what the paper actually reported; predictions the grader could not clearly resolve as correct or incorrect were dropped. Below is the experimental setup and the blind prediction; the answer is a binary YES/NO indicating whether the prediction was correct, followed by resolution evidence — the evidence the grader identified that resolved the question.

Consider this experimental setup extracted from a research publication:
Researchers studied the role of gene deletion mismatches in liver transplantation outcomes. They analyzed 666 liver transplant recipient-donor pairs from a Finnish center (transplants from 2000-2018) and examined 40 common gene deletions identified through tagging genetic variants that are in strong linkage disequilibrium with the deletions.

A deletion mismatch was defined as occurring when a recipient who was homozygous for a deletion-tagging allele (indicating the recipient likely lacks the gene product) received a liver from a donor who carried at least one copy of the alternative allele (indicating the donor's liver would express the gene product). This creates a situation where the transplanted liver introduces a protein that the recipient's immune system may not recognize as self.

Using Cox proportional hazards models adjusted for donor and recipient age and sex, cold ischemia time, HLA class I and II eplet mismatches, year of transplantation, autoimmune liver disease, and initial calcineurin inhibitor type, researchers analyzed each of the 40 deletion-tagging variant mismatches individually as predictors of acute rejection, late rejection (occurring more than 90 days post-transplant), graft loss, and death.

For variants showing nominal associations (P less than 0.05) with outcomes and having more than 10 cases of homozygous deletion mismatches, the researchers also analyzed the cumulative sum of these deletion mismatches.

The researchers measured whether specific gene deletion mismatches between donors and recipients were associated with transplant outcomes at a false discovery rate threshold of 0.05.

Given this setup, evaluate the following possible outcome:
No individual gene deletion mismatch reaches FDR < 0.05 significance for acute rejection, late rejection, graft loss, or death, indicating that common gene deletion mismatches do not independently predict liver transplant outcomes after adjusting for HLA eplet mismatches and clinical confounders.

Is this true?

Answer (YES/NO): NO